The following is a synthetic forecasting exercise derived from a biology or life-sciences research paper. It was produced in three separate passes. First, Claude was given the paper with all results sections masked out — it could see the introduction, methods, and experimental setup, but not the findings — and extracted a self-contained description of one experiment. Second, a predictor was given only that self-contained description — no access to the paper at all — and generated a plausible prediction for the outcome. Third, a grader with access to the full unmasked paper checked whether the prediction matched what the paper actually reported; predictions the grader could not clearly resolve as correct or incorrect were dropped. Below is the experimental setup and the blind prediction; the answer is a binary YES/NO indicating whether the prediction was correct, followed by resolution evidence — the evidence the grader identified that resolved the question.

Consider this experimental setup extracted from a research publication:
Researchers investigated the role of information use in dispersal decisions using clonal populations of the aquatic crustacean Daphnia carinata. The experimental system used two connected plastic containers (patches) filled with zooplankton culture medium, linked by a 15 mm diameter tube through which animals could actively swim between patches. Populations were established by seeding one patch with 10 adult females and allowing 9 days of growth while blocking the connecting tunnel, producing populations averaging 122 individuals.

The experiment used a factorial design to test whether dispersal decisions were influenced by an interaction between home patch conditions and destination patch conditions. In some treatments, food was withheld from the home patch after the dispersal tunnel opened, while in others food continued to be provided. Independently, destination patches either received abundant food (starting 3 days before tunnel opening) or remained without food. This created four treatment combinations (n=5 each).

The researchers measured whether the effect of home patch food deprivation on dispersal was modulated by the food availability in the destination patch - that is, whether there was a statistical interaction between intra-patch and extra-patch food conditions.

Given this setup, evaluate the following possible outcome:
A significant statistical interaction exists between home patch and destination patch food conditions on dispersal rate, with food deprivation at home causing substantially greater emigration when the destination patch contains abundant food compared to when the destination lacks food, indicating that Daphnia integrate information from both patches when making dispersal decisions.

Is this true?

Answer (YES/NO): NO